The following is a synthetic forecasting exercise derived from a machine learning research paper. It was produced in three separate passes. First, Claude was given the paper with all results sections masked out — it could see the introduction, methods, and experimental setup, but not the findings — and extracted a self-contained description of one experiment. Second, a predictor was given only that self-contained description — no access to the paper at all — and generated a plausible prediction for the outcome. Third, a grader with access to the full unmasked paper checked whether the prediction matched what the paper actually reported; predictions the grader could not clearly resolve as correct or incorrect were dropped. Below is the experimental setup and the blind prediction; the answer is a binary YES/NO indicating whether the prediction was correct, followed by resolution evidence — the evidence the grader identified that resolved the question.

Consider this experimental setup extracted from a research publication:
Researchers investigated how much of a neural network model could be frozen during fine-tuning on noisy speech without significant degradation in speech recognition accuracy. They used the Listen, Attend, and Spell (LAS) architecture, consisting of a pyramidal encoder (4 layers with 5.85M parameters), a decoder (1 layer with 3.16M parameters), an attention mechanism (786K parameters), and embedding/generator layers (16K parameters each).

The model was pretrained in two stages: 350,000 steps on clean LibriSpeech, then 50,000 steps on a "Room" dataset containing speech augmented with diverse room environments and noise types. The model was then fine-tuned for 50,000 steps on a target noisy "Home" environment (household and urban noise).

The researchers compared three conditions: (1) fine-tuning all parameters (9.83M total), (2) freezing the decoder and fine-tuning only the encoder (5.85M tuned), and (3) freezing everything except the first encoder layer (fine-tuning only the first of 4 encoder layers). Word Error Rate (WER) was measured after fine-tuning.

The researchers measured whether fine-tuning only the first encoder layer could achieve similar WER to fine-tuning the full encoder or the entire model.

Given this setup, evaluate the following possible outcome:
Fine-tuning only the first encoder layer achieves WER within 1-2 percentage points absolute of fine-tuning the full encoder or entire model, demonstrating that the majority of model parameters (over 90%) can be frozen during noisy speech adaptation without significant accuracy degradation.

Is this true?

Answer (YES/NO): YES